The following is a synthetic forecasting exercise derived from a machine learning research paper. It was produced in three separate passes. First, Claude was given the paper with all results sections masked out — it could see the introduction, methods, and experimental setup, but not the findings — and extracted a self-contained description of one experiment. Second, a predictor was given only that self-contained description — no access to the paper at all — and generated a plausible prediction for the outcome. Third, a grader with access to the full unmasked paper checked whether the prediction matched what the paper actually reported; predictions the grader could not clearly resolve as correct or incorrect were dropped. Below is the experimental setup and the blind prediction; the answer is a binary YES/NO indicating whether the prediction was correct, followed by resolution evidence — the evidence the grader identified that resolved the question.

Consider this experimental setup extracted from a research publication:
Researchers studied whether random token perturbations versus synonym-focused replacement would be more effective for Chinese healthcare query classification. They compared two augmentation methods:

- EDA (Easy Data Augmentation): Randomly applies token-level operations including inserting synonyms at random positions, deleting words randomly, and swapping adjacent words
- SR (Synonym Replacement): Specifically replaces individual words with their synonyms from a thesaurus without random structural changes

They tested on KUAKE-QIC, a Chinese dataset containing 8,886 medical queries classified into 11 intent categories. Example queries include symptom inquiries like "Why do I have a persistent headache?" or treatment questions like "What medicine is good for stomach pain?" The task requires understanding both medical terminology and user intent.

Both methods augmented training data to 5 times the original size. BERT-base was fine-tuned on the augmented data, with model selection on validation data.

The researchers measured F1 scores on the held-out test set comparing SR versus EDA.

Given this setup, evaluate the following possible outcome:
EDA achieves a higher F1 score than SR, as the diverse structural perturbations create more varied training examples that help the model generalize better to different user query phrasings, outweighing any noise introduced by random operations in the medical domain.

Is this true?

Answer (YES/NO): NO